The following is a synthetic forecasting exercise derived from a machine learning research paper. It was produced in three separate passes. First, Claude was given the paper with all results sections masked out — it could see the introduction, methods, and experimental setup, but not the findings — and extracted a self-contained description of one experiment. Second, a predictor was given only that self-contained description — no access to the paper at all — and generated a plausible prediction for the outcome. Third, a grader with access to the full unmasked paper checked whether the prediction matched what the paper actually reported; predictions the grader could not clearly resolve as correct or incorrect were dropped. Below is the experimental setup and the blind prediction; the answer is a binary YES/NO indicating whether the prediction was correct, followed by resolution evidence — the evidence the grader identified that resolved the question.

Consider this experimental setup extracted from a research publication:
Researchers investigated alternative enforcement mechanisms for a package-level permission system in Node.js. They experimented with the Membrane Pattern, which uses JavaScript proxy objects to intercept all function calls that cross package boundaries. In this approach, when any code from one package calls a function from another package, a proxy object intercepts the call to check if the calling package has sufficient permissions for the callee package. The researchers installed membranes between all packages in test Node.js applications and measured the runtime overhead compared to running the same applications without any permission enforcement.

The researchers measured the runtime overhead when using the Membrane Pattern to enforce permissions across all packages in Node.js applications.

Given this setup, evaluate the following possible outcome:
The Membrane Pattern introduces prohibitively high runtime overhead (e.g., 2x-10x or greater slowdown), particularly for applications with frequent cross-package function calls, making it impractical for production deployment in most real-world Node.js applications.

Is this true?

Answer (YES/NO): NO